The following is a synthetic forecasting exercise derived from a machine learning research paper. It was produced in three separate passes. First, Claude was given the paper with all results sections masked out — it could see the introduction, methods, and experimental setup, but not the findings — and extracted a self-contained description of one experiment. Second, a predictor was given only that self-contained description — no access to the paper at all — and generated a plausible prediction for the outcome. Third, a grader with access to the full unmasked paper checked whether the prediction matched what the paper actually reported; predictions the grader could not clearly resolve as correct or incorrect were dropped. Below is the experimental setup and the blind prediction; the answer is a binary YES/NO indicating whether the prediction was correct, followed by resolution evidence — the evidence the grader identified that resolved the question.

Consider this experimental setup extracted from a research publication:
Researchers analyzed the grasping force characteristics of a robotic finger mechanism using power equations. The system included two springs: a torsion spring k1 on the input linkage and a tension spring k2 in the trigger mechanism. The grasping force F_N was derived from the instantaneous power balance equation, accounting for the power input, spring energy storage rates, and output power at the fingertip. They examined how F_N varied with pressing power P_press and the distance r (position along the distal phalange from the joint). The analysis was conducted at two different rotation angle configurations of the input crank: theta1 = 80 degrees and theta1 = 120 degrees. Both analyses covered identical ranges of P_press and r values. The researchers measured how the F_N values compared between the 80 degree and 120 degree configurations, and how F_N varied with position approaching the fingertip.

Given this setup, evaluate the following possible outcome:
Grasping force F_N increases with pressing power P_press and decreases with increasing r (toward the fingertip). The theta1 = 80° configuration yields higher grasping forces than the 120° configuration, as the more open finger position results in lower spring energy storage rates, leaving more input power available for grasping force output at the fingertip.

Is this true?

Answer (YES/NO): NO